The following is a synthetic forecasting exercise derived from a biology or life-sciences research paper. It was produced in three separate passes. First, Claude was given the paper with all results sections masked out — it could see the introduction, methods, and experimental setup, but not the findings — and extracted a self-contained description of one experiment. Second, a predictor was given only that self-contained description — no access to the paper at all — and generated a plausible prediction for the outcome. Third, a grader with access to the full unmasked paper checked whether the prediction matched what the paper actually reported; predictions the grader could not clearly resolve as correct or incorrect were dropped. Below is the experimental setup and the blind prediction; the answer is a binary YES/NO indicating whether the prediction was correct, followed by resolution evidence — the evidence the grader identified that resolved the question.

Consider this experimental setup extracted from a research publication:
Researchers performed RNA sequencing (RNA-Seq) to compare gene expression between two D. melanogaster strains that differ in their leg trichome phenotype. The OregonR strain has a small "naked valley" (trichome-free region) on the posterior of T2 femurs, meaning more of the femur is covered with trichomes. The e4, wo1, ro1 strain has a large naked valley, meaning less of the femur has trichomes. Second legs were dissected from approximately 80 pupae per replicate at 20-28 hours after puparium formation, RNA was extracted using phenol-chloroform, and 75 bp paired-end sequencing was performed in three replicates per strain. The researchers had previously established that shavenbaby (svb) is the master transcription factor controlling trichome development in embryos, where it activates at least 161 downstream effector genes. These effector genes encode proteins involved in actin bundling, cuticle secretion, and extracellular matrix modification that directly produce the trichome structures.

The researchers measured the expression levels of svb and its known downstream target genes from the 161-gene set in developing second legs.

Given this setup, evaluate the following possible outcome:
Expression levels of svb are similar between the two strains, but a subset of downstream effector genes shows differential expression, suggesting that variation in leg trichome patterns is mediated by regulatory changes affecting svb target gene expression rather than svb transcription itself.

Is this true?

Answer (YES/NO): NO